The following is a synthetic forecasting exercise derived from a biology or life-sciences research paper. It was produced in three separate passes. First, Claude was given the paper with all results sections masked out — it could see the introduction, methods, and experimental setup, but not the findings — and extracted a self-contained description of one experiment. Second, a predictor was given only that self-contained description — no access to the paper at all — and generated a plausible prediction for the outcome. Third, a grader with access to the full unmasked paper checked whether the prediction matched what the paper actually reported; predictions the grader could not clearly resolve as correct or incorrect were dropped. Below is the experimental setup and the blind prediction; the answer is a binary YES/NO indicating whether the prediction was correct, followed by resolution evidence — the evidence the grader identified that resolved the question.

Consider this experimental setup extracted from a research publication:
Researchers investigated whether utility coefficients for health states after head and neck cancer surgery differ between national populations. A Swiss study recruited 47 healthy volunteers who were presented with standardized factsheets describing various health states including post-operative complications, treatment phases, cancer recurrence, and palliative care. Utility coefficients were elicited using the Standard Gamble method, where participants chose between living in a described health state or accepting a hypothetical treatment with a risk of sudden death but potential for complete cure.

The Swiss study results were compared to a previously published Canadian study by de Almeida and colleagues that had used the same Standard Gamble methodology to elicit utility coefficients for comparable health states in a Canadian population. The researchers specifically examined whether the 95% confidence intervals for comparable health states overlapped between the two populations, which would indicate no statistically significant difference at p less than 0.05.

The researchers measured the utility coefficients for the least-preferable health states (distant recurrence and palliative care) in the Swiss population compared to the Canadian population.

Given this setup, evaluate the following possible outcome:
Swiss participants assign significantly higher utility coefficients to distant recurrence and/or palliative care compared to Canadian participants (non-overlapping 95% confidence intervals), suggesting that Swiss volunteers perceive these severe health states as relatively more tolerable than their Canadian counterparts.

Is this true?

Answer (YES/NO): NO